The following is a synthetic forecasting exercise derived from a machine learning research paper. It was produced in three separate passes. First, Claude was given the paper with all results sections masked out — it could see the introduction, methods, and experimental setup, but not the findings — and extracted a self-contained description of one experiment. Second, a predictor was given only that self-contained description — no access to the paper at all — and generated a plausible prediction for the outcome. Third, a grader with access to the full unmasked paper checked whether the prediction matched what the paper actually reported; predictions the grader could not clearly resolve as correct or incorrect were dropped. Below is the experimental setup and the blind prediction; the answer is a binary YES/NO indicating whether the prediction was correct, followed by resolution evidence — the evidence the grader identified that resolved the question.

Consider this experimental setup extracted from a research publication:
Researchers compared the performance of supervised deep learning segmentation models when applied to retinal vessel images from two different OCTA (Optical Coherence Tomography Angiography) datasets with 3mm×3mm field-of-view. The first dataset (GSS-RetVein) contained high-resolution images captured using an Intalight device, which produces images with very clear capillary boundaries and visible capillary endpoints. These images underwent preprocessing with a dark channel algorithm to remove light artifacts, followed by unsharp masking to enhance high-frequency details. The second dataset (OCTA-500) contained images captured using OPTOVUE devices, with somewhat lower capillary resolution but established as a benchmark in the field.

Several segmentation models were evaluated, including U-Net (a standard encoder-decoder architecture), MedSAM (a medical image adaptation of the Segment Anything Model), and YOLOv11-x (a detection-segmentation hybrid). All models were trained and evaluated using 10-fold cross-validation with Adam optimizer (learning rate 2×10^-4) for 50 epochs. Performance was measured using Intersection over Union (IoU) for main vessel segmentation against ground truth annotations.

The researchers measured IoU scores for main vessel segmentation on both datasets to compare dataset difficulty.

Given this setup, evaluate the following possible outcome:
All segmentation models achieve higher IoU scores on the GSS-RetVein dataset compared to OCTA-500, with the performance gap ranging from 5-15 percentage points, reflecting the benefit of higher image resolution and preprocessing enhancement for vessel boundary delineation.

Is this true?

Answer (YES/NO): NO